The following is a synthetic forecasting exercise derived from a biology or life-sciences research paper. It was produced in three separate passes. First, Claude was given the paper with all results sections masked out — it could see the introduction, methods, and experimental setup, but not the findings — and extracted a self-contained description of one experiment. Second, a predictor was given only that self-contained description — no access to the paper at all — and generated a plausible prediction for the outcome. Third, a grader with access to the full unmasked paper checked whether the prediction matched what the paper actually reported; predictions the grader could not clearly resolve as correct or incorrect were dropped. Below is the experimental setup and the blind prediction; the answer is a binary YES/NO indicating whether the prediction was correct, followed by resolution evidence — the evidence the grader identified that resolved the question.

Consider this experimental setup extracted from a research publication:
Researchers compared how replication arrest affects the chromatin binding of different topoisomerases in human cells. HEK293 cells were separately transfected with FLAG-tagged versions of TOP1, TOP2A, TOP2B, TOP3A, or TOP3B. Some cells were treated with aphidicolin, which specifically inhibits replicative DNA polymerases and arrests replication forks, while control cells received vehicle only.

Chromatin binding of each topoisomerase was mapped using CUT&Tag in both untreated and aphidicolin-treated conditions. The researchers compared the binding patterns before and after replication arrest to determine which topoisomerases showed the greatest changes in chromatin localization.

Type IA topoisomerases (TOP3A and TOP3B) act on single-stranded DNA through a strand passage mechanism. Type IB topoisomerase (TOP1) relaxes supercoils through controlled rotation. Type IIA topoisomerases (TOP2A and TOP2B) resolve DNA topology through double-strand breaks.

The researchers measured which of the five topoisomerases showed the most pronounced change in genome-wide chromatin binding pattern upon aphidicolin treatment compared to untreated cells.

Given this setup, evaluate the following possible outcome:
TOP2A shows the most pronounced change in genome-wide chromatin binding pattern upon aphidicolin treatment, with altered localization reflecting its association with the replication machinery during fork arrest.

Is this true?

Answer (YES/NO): NO